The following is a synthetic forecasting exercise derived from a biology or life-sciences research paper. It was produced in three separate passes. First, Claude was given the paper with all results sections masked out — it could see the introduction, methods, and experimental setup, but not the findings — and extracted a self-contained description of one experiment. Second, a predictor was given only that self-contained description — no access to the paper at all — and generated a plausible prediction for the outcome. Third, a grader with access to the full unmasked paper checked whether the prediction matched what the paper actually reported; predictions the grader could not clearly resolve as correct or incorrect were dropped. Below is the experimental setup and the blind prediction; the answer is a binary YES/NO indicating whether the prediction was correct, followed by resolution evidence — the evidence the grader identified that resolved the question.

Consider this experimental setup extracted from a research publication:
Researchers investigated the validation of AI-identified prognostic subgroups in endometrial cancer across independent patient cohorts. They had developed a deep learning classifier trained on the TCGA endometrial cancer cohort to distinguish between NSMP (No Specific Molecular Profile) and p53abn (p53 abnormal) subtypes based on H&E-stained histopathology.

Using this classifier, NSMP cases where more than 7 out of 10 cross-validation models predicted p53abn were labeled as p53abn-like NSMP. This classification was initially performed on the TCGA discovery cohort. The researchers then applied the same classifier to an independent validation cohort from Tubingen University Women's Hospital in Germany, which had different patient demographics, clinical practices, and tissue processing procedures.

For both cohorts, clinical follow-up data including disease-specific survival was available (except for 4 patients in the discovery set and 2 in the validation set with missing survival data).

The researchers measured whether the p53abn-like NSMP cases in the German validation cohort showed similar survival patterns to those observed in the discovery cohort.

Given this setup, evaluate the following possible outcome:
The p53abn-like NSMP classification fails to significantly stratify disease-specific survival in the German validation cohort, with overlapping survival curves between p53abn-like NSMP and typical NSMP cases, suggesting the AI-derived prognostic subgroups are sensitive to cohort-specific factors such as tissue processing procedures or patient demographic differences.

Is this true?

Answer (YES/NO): NO